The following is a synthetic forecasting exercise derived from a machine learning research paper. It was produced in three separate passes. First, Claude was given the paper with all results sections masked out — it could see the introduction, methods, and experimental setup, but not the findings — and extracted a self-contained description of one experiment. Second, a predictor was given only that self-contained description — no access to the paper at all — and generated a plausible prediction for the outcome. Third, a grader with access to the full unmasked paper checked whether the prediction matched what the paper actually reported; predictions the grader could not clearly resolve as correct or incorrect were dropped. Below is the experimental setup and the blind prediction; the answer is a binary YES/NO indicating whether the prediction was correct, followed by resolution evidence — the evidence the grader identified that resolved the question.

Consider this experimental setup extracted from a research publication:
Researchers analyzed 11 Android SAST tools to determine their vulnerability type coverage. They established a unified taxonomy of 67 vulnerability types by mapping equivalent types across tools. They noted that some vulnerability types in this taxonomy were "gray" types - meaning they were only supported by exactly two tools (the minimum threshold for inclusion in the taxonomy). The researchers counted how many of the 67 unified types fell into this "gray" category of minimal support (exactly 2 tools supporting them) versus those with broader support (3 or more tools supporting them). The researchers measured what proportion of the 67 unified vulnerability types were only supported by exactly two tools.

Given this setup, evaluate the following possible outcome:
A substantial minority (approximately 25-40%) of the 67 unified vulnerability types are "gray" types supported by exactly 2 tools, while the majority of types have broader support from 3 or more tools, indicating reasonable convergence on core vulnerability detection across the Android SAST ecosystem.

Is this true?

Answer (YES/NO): YES